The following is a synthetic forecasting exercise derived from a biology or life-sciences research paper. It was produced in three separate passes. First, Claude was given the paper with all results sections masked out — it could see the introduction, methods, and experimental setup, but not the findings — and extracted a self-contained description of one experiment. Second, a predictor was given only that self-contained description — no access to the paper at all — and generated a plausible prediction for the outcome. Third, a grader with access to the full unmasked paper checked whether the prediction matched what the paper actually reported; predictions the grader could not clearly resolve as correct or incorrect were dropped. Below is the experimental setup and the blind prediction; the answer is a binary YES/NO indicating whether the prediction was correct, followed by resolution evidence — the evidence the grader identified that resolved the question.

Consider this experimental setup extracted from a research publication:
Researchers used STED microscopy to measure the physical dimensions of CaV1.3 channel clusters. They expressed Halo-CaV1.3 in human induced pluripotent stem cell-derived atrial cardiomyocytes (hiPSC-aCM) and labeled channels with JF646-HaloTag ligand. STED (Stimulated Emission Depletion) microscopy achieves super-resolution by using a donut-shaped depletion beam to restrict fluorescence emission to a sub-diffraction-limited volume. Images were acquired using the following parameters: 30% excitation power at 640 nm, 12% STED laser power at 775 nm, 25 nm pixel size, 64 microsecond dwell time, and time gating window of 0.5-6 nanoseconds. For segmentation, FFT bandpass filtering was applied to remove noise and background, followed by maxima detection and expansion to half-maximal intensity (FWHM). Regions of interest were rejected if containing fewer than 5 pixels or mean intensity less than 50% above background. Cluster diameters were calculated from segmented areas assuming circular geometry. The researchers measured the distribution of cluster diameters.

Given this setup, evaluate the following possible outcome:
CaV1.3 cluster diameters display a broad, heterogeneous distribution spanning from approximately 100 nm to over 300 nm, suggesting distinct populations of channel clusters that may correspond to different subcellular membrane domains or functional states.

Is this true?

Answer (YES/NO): NO